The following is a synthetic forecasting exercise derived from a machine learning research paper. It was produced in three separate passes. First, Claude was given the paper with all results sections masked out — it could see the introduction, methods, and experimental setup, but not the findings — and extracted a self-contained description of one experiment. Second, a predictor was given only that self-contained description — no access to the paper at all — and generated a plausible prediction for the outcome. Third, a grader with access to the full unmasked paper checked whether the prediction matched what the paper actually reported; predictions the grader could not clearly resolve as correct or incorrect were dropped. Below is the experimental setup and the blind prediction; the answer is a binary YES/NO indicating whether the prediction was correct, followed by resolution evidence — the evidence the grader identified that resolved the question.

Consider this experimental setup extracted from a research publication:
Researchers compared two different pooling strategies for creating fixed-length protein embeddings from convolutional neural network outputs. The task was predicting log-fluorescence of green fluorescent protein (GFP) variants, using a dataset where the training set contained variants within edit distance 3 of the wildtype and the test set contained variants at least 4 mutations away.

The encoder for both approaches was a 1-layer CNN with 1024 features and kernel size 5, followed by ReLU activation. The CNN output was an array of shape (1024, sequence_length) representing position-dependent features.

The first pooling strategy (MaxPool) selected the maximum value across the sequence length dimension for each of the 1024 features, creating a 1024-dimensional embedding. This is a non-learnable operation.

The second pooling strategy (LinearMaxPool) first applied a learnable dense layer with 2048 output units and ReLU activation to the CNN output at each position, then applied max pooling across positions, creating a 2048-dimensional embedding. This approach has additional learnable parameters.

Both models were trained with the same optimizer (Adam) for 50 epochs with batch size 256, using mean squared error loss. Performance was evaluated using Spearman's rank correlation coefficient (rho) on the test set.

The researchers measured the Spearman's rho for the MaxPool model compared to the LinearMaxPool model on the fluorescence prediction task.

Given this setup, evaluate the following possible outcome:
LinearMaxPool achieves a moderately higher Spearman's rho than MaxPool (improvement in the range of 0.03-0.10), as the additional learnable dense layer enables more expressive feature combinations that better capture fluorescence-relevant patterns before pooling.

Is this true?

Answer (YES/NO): NO